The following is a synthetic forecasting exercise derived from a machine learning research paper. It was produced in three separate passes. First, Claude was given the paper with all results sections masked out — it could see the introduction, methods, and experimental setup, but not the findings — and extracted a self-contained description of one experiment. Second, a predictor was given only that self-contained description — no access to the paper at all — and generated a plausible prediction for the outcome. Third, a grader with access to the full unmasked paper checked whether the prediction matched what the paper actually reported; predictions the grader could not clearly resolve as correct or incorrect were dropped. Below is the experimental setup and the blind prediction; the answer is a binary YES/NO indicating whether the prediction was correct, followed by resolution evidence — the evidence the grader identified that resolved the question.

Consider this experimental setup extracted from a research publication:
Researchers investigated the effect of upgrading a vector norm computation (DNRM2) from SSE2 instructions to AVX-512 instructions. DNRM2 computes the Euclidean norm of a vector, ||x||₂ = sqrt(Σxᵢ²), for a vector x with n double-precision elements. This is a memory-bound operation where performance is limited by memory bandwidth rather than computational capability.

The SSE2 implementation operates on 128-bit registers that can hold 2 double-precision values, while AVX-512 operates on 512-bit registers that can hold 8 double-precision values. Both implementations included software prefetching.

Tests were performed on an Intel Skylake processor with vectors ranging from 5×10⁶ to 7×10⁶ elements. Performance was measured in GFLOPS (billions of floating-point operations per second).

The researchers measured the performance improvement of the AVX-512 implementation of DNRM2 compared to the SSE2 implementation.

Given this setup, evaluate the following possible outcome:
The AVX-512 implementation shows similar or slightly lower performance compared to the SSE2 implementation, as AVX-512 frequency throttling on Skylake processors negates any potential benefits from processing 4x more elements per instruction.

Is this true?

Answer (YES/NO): NO